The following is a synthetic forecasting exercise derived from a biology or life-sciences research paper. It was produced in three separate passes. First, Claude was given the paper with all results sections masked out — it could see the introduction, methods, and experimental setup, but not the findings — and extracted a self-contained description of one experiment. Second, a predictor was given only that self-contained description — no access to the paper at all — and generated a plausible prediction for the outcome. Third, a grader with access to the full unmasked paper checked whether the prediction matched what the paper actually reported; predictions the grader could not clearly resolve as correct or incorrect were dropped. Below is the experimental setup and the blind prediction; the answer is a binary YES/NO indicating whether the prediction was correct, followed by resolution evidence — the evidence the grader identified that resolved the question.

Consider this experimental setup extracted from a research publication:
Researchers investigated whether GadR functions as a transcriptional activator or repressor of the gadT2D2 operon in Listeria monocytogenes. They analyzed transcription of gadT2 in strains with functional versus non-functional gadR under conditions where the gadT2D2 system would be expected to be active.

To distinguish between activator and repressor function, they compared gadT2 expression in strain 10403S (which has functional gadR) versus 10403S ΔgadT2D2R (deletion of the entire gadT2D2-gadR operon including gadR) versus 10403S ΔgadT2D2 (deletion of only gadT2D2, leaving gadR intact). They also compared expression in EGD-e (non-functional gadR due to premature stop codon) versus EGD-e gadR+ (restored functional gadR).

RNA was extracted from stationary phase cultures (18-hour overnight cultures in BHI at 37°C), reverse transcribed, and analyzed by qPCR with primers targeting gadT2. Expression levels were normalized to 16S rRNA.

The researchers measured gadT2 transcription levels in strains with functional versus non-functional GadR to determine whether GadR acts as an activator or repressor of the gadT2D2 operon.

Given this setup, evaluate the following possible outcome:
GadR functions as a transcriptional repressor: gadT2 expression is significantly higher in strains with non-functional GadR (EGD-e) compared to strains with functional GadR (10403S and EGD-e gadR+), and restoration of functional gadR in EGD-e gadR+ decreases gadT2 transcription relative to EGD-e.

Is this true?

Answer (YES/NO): NO